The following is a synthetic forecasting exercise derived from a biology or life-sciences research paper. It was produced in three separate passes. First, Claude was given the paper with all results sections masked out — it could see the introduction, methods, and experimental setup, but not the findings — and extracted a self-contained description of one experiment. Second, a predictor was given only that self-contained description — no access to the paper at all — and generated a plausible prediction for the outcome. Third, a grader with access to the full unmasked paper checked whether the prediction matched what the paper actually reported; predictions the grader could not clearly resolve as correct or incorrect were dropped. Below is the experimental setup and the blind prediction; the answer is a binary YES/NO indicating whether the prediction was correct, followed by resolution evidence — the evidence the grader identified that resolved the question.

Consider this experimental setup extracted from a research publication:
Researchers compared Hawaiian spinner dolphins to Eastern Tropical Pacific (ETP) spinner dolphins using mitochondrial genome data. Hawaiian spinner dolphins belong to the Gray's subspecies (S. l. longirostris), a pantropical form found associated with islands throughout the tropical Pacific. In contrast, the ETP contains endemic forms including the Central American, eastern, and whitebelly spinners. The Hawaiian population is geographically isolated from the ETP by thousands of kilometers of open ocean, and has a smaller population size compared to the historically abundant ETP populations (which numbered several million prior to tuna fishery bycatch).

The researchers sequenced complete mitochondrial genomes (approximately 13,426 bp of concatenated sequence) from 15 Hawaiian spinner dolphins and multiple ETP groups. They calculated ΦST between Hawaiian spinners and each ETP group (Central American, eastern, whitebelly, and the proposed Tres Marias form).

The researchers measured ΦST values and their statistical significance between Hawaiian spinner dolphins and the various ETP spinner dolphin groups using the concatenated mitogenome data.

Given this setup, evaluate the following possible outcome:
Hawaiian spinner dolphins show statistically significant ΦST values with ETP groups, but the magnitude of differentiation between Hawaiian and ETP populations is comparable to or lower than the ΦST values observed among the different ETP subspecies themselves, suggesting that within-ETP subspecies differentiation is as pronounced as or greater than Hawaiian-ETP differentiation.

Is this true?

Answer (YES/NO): NO